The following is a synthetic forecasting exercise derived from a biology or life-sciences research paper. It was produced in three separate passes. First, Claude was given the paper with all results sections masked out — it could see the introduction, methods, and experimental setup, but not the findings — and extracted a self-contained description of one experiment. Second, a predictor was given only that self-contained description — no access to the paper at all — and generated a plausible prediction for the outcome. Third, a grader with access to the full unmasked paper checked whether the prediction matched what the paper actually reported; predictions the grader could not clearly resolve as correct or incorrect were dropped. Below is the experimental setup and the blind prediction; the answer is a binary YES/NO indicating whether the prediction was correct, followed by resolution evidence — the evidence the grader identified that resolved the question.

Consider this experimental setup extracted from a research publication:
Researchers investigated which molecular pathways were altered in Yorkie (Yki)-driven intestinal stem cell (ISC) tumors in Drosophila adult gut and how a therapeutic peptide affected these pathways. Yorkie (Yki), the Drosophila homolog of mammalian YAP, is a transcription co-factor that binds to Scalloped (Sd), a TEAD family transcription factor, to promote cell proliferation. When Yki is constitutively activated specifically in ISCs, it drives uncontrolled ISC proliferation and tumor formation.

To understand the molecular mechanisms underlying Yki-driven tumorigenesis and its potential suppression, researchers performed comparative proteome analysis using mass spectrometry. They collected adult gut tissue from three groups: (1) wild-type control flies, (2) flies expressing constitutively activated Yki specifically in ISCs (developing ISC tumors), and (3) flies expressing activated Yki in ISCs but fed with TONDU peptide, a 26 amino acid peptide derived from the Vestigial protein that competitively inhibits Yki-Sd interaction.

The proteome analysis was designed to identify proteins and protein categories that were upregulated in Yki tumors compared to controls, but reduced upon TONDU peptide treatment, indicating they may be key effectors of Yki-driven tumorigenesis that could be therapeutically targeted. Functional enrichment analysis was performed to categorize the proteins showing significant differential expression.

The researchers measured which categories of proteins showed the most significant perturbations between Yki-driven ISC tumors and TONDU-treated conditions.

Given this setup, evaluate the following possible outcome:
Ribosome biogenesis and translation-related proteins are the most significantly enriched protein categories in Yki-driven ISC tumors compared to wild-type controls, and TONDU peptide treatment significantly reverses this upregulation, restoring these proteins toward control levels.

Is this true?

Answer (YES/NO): NO